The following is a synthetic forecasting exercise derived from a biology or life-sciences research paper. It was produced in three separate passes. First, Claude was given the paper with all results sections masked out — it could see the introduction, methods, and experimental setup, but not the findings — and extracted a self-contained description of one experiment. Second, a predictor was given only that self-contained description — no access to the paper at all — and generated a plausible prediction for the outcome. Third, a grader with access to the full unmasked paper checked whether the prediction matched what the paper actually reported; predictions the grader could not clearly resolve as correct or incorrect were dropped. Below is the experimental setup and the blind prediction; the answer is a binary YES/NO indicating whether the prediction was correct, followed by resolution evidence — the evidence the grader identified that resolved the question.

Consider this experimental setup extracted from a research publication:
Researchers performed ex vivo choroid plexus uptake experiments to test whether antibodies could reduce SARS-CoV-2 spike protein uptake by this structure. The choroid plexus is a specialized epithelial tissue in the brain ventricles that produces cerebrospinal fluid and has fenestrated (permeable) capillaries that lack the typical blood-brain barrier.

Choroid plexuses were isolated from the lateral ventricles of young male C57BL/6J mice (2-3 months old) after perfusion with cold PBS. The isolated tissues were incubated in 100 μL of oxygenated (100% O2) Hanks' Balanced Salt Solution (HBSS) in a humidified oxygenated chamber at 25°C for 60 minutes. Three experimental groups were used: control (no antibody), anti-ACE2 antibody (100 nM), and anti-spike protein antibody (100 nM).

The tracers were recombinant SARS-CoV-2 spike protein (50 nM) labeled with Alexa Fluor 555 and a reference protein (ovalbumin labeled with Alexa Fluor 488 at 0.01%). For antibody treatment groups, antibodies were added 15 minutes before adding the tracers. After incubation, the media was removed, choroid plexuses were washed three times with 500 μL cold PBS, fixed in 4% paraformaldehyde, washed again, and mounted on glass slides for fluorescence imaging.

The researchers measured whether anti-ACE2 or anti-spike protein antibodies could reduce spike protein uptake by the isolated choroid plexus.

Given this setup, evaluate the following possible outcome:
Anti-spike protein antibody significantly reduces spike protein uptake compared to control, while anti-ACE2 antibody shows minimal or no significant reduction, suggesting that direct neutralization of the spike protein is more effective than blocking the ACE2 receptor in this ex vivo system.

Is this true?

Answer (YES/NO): NO